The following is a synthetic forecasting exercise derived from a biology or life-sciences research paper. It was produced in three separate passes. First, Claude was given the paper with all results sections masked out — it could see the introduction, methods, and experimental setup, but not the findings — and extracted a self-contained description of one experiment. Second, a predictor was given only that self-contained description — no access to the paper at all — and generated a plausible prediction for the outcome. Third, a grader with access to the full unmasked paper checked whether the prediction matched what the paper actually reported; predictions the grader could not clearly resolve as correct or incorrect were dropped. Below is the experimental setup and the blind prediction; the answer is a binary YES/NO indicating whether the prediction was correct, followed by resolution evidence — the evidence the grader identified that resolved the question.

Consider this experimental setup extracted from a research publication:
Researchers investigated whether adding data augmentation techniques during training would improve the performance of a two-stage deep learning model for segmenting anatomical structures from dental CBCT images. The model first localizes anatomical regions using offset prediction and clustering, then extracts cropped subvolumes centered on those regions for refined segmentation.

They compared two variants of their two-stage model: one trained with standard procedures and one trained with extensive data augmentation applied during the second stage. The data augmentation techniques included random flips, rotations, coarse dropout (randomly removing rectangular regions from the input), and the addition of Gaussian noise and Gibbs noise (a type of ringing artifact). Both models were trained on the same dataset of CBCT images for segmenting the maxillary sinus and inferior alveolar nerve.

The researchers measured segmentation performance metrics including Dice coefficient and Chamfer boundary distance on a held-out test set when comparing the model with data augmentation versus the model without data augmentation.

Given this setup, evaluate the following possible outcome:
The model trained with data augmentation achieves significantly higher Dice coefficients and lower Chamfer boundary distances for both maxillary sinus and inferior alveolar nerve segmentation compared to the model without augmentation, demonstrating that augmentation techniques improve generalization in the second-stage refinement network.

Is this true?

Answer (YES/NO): NO